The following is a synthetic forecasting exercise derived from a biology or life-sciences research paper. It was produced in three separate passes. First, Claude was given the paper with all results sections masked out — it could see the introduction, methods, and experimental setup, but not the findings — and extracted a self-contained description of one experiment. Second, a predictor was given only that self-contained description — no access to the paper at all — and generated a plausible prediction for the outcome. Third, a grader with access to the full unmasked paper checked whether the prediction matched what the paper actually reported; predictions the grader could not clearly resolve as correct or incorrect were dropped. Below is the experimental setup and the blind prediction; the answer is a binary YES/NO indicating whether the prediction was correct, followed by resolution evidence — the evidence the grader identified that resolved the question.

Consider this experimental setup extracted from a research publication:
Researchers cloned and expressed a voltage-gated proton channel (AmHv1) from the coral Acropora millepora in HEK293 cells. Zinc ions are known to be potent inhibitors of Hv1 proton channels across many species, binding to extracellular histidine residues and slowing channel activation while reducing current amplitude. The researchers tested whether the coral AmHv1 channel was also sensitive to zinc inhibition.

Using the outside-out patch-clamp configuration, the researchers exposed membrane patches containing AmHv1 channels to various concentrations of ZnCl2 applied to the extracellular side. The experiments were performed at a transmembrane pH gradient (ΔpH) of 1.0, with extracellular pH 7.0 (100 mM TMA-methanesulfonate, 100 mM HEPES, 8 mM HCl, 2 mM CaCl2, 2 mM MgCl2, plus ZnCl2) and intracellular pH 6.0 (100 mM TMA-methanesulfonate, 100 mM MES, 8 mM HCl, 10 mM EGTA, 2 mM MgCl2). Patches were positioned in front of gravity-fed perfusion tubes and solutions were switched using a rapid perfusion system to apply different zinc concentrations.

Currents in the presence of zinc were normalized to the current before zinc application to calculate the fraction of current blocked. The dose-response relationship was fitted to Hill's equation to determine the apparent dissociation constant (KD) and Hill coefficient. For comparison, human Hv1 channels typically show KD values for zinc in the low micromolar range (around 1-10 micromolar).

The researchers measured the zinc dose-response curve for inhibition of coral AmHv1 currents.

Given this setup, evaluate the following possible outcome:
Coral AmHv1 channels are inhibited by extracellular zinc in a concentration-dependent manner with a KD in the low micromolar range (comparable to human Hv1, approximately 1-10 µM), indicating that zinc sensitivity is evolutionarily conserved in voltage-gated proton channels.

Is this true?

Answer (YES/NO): NO